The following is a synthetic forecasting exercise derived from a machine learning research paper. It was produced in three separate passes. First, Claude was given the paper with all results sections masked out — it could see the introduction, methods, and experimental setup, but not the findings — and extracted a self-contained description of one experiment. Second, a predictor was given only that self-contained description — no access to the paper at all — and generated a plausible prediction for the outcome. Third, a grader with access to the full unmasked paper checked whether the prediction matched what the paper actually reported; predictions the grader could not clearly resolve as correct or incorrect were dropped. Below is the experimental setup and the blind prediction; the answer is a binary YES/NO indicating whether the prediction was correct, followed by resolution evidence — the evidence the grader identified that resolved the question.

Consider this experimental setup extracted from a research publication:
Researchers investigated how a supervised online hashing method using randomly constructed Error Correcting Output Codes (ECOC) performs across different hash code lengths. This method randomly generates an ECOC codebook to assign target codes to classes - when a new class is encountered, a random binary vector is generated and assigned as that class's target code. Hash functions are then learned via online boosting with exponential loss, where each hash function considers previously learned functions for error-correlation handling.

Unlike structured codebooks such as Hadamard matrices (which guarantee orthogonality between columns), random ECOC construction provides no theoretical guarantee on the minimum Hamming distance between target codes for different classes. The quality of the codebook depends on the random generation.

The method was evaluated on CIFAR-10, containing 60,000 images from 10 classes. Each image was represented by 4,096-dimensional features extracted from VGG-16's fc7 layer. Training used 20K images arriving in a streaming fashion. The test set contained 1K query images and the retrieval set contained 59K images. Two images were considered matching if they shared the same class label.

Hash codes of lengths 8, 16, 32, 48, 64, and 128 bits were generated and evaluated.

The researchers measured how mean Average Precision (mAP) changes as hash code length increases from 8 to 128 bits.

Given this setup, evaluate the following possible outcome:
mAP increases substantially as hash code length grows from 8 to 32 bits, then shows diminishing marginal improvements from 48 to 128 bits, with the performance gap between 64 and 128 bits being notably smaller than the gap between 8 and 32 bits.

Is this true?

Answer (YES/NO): NO